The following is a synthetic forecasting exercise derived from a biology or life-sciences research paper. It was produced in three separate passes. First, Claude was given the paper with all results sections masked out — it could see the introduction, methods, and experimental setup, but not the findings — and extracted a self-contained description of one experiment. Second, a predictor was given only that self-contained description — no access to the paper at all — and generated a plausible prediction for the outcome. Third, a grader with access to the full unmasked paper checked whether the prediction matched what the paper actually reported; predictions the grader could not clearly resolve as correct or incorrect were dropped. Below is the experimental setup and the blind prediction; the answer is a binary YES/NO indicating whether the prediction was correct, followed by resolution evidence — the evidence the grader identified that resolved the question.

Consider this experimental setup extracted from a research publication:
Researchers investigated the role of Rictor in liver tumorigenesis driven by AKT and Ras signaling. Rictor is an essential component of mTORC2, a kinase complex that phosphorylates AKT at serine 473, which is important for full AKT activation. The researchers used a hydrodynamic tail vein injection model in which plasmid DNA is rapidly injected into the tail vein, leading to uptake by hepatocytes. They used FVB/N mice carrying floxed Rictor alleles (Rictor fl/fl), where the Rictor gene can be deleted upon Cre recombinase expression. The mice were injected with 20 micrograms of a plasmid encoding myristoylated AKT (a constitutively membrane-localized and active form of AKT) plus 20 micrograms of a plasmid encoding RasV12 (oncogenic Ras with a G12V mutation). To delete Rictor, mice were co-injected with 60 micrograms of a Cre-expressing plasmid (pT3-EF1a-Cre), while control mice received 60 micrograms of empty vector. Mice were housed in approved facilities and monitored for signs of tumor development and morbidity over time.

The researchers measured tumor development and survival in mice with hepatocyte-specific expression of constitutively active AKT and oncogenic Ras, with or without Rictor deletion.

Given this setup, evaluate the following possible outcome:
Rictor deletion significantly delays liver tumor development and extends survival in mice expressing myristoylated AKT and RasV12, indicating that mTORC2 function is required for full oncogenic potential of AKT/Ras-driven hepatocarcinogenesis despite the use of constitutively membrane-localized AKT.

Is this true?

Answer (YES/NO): YES